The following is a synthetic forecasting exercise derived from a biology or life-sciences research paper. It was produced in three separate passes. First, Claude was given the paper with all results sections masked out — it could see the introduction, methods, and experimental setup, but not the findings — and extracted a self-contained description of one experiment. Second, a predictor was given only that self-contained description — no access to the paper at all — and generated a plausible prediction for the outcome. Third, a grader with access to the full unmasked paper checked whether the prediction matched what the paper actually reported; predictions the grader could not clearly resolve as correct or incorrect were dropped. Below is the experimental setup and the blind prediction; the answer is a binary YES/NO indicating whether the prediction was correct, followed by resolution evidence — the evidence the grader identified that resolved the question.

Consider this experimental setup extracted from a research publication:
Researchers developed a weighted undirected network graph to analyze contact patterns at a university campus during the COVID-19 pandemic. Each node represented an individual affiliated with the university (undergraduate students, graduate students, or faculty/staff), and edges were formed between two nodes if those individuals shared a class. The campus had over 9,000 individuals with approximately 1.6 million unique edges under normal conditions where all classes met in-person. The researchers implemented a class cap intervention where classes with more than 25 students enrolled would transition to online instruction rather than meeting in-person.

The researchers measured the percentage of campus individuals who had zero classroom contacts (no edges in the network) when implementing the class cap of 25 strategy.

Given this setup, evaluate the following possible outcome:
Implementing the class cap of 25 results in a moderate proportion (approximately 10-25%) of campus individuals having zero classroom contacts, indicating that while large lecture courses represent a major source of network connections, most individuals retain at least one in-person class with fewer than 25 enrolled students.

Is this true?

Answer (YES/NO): YES